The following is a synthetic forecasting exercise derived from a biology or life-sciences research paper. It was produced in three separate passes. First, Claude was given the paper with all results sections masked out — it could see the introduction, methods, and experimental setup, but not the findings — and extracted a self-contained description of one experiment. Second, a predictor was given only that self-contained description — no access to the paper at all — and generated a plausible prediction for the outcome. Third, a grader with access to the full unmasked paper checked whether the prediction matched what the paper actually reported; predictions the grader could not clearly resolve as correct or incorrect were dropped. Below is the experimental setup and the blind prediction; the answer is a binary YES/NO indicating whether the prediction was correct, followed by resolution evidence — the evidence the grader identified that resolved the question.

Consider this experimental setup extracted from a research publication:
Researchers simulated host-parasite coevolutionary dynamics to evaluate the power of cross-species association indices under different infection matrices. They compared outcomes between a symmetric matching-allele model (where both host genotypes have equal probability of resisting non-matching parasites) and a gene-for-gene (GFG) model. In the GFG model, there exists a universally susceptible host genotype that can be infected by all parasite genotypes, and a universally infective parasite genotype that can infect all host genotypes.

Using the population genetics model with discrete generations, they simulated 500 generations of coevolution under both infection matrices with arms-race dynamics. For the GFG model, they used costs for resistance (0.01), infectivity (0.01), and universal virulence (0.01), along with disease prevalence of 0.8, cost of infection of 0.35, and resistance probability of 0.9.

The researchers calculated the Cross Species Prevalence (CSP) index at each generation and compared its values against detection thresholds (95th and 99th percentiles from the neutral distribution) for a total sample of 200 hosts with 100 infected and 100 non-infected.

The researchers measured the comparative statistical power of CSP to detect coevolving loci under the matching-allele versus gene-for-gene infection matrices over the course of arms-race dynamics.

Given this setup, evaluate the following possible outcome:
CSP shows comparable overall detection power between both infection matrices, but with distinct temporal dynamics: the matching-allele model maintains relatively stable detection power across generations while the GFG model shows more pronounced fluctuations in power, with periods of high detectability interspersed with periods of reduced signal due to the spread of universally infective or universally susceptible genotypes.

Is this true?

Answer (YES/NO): NO